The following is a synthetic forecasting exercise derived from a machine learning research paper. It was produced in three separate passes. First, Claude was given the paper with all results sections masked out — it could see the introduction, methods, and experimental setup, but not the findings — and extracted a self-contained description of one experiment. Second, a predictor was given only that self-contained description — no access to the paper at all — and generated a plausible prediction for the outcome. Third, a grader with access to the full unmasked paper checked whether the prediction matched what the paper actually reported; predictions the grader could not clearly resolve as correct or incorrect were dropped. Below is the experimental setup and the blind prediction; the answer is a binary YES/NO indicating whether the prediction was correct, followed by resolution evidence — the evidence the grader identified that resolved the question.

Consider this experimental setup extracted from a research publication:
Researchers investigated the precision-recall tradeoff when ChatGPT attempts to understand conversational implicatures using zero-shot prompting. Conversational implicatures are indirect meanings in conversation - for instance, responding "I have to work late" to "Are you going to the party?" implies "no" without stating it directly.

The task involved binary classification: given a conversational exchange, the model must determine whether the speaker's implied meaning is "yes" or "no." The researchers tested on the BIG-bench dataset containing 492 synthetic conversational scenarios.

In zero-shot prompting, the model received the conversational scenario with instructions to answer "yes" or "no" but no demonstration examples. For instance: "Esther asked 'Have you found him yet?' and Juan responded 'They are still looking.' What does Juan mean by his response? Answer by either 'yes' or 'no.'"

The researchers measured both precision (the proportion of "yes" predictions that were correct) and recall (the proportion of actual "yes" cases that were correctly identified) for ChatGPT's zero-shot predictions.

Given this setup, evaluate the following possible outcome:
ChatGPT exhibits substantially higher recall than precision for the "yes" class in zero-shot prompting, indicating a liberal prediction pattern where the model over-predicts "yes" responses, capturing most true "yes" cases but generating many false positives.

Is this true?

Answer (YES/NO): NO